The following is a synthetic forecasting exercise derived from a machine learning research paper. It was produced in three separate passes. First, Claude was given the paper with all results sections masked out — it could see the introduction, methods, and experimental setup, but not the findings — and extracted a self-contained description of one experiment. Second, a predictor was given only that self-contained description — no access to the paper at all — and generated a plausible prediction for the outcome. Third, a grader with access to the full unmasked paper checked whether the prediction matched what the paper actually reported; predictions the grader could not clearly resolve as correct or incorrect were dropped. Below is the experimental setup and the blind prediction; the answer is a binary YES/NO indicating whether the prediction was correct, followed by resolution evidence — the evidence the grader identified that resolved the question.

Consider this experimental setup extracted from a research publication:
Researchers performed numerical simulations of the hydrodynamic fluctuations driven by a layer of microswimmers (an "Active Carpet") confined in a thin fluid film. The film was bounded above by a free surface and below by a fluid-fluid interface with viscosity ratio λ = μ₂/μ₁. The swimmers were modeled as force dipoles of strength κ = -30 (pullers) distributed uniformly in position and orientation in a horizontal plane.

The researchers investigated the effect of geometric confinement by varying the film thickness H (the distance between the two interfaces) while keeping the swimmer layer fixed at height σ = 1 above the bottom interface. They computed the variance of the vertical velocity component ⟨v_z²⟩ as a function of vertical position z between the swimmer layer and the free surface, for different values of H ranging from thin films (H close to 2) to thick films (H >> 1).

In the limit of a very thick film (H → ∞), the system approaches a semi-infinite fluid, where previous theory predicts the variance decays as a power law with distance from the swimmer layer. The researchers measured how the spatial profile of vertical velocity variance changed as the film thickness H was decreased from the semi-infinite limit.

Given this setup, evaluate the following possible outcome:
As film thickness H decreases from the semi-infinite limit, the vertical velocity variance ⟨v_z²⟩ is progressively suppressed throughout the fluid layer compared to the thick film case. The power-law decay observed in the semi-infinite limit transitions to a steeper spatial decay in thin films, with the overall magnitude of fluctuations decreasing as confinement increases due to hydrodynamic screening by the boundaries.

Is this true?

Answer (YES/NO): NO